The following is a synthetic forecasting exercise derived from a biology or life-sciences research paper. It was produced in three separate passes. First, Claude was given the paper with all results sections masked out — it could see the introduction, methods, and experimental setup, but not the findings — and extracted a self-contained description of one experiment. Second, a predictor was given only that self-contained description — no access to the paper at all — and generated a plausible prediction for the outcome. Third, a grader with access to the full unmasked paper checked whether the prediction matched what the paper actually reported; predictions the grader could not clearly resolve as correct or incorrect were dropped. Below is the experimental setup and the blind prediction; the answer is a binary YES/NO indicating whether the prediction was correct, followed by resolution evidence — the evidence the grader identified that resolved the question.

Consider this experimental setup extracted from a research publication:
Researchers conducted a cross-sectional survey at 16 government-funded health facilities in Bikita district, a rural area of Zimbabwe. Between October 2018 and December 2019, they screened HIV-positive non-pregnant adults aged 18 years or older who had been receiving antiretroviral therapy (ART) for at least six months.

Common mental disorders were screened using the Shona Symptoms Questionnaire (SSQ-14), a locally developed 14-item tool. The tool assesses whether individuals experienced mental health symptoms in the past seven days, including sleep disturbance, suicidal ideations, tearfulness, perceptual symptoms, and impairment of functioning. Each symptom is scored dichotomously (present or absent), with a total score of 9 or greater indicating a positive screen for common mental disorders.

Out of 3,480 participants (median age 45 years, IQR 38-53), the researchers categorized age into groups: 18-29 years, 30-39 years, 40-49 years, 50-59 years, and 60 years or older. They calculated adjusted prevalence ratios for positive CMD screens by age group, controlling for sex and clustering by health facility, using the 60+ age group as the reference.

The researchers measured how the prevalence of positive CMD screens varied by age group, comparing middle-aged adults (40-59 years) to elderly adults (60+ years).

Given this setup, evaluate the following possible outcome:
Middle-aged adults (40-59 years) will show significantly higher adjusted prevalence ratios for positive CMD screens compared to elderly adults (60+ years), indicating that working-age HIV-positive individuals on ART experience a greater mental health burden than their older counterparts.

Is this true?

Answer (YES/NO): YES